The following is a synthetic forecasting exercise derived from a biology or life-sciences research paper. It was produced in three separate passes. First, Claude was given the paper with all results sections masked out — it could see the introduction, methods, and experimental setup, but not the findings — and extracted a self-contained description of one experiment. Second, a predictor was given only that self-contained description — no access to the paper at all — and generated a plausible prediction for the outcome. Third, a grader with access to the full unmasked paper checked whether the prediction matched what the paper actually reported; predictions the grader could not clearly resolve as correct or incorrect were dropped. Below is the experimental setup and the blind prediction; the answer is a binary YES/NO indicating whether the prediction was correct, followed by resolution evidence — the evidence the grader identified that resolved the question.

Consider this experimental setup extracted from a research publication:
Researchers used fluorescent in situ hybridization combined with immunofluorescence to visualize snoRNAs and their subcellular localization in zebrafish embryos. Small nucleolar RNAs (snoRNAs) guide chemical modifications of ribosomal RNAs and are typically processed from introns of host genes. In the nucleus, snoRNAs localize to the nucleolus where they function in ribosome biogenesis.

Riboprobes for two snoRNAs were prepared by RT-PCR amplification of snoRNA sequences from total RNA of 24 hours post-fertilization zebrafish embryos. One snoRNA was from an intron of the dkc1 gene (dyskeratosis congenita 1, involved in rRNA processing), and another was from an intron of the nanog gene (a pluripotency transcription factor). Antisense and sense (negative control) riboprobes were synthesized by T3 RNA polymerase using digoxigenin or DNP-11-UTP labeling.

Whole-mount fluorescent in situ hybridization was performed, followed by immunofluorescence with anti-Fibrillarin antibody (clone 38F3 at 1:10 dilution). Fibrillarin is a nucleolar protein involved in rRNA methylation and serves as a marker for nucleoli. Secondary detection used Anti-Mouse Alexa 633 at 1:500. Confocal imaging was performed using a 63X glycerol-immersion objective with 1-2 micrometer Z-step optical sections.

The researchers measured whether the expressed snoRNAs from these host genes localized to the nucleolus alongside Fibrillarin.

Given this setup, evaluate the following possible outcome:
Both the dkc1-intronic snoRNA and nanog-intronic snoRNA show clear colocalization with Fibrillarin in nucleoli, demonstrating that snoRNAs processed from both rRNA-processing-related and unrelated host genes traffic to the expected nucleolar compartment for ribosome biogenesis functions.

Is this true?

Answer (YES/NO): NO